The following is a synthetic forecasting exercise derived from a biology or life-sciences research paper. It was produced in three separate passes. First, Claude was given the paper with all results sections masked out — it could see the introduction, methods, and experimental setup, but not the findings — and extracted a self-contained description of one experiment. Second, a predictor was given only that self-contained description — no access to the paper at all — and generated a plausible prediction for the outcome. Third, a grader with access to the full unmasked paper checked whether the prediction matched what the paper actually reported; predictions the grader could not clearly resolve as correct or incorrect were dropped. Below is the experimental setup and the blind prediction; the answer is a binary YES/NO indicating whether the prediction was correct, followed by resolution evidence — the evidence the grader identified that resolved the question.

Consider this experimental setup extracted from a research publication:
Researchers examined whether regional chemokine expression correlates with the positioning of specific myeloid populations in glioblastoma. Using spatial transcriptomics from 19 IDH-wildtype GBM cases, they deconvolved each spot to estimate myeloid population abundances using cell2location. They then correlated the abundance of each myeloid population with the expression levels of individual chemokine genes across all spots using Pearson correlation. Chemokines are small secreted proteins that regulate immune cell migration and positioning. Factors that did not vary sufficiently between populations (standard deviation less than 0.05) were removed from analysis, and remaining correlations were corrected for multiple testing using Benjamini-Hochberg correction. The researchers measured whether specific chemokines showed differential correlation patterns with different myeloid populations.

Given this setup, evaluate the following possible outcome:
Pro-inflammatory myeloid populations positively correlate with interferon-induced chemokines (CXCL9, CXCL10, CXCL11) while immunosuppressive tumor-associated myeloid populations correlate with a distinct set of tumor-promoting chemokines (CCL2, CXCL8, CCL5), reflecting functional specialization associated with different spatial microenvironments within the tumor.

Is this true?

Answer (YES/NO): NO